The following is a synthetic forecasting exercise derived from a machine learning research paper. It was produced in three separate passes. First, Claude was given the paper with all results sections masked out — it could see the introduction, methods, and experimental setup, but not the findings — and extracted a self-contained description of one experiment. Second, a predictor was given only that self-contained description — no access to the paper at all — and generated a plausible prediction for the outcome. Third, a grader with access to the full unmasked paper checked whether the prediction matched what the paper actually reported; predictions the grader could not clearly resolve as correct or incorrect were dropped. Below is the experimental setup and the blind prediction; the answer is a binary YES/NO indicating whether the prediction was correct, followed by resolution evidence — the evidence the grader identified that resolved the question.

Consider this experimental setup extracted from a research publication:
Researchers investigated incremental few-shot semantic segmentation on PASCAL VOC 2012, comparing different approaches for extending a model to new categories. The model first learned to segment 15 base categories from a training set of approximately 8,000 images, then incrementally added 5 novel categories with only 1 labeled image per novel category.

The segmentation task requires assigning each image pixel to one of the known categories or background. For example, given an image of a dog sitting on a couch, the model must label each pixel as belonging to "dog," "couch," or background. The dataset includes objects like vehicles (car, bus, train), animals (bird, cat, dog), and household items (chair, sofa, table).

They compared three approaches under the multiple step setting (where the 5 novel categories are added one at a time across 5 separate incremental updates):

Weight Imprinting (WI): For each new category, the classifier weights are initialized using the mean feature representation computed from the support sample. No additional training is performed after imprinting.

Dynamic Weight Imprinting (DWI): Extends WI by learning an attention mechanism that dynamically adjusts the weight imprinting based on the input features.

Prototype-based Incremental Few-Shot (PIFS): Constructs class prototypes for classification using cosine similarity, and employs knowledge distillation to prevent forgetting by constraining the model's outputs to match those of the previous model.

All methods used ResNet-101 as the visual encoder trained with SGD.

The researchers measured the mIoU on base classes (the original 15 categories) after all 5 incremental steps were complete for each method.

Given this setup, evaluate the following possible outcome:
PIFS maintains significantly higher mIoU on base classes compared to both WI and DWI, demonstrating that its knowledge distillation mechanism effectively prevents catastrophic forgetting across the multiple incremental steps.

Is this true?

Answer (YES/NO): NO